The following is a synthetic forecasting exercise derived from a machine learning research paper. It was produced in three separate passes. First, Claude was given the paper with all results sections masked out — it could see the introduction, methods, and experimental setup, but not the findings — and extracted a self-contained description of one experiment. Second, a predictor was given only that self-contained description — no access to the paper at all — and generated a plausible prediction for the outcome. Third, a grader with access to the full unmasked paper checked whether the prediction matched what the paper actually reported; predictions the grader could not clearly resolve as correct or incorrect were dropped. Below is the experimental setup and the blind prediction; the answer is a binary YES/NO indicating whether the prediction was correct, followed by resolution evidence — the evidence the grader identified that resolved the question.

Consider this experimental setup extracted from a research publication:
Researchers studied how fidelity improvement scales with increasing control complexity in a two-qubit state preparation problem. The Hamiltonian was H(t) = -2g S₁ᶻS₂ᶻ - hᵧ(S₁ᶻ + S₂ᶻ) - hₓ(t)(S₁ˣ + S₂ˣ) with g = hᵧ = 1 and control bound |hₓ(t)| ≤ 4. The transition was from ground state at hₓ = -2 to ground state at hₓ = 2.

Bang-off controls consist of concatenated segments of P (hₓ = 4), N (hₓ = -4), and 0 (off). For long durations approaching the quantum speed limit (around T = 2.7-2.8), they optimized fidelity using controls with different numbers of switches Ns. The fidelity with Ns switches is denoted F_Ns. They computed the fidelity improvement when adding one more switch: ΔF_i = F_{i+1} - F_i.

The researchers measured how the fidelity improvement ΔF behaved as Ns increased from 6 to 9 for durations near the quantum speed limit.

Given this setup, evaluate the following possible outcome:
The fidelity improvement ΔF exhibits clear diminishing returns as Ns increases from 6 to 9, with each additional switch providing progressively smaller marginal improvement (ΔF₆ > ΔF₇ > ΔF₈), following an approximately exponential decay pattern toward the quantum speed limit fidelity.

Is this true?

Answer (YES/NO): NO